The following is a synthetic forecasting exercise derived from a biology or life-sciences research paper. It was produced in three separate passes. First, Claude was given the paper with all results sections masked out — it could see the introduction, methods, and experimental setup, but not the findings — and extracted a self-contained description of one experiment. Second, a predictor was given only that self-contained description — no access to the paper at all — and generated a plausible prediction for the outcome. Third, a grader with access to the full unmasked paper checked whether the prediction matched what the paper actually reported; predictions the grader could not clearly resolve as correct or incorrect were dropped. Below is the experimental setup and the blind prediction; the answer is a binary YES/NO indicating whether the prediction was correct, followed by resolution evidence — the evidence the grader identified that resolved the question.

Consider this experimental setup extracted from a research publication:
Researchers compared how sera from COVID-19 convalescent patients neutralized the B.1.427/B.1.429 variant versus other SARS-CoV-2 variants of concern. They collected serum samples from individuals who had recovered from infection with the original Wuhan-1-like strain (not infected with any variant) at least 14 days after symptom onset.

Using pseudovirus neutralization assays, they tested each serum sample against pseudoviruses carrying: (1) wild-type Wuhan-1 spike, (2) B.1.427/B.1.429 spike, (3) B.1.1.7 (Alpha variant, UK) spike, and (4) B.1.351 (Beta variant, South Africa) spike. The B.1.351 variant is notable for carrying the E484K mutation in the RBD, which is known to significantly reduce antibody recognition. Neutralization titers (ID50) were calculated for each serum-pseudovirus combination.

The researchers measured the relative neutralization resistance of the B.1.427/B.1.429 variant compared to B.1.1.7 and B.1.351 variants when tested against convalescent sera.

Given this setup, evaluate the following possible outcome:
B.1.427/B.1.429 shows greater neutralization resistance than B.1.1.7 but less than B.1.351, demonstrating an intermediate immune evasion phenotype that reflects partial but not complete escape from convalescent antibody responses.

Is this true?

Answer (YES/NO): NO